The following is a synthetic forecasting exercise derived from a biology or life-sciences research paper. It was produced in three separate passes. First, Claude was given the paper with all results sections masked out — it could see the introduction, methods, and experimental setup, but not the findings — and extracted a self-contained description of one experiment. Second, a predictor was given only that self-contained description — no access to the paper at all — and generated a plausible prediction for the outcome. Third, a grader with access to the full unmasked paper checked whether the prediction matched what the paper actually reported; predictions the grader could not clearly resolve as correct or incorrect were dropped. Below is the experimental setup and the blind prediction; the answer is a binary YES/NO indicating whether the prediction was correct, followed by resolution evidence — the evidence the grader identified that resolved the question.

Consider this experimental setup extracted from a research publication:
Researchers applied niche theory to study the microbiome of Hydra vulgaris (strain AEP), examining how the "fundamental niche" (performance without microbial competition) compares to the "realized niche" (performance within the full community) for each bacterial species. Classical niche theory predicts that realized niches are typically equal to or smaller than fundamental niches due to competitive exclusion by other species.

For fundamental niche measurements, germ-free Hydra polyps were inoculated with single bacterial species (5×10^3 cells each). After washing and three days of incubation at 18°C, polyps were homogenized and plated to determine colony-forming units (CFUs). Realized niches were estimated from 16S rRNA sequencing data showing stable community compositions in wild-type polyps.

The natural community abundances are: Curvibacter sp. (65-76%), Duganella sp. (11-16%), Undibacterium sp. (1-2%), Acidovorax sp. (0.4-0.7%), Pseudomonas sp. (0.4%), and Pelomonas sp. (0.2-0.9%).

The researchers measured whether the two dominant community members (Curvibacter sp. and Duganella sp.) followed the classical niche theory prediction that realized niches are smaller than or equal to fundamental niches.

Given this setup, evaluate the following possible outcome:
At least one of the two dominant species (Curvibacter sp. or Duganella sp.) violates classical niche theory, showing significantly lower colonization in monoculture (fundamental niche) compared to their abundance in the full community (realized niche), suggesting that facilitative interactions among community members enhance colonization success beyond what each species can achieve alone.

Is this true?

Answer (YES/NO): YES